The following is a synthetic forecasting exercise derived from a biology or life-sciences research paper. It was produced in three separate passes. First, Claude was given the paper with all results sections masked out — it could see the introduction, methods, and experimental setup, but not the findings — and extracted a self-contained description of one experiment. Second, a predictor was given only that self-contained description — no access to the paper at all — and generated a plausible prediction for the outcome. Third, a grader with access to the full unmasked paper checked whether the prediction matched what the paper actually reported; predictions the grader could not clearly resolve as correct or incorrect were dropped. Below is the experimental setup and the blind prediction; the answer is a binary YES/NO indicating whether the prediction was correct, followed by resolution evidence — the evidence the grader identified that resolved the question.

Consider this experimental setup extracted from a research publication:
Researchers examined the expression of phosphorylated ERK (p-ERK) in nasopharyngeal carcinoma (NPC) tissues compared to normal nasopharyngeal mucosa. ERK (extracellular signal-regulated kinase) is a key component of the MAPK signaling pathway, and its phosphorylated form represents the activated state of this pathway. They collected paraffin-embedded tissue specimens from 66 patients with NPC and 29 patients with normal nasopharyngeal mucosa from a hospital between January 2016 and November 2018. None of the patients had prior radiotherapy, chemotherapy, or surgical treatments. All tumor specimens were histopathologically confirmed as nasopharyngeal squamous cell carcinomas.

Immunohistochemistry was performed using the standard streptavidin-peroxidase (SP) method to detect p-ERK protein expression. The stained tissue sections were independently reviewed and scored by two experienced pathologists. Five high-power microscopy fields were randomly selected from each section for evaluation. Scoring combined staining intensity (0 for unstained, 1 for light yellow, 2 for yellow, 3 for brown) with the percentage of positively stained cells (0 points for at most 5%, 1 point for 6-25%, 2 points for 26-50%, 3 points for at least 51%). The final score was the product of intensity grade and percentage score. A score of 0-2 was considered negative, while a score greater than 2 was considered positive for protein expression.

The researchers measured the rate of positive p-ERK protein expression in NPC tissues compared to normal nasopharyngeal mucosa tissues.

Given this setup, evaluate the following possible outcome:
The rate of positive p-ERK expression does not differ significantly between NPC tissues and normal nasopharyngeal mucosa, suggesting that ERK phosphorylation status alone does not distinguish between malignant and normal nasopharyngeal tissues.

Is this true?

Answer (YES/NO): NO